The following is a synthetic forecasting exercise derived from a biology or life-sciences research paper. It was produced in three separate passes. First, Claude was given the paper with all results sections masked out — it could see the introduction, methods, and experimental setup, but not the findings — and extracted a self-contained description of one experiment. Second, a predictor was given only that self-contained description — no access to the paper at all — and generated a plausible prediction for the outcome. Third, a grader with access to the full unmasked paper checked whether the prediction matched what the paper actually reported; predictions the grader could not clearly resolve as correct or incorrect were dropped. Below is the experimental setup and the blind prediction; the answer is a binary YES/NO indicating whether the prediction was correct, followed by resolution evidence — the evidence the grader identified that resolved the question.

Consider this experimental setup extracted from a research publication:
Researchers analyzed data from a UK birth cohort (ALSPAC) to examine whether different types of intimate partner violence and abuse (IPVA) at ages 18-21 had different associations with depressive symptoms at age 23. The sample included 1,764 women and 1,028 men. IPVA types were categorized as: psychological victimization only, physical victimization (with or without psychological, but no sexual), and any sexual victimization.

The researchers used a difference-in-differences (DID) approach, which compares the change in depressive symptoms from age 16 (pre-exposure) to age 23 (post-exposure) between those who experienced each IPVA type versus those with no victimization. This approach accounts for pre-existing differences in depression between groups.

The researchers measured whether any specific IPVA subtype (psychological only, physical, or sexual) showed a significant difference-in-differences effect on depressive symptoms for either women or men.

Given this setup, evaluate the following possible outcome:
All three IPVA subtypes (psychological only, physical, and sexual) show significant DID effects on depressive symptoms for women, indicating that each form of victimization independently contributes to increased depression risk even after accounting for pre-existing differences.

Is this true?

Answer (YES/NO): NO